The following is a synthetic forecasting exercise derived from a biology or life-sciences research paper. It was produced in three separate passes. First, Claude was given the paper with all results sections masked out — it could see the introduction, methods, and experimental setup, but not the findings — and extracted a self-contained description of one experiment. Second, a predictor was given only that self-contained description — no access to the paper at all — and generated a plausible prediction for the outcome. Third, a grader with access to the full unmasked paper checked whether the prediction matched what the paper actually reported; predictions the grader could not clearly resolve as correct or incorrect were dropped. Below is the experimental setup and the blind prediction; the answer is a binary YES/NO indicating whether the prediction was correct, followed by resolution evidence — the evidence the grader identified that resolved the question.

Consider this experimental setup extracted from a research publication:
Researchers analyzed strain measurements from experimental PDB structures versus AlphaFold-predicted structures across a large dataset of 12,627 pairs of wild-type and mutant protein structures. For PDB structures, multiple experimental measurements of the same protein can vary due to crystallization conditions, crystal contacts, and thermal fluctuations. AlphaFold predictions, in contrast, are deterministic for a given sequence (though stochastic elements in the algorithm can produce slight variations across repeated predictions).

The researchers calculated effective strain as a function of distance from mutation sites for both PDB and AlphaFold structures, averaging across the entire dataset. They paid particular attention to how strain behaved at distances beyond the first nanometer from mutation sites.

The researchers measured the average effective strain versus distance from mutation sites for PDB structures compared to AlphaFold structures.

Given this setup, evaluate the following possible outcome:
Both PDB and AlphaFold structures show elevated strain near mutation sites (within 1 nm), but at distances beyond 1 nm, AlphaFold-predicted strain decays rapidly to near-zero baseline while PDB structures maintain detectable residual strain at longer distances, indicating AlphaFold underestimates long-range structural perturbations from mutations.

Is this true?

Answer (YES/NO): NO